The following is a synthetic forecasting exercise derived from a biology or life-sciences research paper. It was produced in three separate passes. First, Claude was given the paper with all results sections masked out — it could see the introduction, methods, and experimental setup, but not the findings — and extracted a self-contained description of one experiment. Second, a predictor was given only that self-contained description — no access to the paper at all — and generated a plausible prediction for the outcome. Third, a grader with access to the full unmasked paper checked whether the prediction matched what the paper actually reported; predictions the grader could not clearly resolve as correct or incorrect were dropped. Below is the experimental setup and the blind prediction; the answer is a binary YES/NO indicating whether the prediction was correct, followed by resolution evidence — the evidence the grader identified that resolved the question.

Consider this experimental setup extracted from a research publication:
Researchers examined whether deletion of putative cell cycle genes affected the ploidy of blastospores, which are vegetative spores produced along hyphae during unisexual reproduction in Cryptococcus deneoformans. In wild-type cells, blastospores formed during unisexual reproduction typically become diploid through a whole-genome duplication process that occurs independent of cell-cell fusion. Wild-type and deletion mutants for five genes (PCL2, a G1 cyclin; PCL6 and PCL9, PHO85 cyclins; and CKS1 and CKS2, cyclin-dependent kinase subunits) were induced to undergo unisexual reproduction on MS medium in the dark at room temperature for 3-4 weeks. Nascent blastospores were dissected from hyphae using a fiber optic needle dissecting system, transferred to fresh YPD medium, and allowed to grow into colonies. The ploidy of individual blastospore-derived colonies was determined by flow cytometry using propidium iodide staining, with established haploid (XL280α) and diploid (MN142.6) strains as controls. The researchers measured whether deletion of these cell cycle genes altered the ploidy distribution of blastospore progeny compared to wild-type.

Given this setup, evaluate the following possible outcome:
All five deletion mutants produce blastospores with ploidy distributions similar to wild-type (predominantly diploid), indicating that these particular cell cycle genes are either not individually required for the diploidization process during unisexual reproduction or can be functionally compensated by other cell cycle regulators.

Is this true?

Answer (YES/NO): NO